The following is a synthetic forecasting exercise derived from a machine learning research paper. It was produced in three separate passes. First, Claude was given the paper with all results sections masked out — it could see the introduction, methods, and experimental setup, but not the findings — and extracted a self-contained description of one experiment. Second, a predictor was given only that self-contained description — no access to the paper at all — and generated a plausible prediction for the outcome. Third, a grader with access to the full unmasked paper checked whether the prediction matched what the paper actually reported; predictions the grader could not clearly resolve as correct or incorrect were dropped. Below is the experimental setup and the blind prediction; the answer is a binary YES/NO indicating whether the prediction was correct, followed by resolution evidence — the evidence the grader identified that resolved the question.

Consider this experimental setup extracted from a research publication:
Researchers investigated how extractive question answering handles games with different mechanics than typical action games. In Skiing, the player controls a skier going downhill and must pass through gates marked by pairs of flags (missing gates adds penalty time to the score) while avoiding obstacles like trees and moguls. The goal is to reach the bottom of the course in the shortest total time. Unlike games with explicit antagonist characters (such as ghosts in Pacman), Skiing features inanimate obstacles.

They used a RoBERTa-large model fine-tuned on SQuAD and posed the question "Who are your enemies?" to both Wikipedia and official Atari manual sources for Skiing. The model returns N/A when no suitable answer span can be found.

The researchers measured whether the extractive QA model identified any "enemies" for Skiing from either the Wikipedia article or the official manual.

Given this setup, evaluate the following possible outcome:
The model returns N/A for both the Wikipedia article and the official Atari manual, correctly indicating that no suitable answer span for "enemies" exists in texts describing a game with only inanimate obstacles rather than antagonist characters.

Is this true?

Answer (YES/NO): YES